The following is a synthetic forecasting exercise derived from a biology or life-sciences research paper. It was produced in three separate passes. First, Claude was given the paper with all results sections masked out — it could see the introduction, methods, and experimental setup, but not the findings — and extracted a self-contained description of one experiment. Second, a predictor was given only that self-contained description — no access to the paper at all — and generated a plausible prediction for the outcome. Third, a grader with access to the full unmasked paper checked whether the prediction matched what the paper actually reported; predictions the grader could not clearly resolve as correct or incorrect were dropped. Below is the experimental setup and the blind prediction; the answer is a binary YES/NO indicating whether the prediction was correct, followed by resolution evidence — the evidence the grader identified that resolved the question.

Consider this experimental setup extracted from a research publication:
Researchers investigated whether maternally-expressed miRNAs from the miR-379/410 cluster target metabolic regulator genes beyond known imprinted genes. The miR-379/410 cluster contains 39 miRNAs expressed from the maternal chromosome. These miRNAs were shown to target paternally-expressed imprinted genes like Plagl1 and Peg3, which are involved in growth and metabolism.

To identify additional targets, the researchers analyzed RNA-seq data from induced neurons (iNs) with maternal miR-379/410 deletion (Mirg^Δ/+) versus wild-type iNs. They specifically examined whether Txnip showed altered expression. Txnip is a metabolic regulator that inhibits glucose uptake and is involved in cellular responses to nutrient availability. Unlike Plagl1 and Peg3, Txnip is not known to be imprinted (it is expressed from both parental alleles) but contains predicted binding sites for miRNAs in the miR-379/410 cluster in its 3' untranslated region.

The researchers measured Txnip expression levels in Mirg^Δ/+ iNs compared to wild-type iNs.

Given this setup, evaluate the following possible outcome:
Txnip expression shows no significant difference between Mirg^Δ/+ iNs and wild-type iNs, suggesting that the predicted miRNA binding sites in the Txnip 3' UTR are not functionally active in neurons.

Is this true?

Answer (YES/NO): NO